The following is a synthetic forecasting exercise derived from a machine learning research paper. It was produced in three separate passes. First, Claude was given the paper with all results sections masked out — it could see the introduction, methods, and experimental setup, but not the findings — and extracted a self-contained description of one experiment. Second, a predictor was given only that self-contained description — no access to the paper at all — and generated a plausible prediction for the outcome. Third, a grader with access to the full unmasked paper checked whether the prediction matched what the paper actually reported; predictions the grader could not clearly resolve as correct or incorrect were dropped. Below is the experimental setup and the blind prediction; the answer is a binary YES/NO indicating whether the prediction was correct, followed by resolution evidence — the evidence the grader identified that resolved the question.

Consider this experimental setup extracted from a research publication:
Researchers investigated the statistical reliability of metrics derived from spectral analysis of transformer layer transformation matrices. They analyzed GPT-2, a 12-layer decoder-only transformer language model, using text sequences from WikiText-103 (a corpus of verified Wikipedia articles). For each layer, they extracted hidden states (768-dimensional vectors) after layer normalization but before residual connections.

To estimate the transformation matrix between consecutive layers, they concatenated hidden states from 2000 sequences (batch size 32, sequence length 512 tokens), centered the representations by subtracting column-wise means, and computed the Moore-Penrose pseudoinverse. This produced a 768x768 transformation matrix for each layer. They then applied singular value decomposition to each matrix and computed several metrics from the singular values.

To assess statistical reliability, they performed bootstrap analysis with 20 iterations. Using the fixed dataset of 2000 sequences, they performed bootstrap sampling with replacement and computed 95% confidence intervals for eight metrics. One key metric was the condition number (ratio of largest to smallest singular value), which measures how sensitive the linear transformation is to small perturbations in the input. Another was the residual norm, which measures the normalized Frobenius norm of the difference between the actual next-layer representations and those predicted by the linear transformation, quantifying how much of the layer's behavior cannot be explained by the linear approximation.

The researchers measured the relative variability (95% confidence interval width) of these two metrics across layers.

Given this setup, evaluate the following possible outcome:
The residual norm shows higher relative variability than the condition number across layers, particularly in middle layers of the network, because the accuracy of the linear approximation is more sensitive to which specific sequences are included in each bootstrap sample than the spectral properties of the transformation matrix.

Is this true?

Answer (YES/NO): NO